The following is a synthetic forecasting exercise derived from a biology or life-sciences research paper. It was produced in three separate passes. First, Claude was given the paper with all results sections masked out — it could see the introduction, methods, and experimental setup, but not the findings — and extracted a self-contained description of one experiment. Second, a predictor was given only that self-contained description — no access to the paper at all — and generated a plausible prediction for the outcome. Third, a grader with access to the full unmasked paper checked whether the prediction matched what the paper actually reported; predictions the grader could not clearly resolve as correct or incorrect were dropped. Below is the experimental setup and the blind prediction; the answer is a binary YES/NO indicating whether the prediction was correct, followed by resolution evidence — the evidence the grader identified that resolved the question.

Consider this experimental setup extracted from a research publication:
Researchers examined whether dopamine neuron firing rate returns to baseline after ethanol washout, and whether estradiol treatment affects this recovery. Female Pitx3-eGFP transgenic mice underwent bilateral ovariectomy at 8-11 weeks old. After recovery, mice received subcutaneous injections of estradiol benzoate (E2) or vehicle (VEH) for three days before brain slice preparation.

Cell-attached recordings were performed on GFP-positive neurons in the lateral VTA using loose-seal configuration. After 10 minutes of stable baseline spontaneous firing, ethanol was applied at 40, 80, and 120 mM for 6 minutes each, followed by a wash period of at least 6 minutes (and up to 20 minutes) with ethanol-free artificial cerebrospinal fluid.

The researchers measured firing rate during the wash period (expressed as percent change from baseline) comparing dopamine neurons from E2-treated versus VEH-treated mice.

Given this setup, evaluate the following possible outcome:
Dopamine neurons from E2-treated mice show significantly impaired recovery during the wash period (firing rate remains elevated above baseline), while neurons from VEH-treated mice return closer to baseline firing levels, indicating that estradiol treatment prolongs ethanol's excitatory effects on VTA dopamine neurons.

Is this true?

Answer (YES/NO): YES